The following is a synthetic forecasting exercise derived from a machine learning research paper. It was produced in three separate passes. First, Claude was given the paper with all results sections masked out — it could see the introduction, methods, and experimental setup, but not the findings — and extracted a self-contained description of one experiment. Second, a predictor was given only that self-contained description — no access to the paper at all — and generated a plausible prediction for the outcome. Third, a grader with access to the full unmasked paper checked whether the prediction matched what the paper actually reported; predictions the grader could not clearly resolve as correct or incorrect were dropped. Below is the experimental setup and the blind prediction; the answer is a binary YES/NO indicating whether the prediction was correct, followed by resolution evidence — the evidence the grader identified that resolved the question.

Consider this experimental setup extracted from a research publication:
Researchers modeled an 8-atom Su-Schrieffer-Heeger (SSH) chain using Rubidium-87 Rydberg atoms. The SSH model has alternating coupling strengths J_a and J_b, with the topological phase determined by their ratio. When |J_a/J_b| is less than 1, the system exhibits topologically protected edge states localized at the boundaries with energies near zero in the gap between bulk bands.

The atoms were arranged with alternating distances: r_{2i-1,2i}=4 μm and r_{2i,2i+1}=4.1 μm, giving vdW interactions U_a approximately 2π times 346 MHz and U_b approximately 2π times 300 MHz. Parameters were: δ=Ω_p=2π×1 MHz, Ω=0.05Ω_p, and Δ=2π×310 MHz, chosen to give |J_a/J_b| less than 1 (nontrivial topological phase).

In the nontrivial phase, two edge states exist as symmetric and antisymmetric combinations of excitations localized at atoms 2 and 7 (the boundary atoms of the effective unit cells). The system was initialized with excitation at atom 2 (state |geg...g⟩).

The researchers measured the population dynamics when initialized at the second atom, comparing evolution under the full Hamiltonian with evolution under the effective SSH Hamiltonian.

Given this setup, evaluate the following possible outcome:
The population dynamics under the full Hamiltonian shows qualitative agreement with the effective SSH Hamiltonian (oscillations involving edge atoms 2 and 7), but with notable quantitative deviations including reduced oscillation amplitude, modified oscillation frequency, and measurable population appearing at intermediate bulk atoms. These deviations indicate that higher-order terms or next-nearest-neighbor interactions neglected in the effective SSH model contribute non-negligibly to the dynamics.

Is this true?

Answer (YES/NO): NO